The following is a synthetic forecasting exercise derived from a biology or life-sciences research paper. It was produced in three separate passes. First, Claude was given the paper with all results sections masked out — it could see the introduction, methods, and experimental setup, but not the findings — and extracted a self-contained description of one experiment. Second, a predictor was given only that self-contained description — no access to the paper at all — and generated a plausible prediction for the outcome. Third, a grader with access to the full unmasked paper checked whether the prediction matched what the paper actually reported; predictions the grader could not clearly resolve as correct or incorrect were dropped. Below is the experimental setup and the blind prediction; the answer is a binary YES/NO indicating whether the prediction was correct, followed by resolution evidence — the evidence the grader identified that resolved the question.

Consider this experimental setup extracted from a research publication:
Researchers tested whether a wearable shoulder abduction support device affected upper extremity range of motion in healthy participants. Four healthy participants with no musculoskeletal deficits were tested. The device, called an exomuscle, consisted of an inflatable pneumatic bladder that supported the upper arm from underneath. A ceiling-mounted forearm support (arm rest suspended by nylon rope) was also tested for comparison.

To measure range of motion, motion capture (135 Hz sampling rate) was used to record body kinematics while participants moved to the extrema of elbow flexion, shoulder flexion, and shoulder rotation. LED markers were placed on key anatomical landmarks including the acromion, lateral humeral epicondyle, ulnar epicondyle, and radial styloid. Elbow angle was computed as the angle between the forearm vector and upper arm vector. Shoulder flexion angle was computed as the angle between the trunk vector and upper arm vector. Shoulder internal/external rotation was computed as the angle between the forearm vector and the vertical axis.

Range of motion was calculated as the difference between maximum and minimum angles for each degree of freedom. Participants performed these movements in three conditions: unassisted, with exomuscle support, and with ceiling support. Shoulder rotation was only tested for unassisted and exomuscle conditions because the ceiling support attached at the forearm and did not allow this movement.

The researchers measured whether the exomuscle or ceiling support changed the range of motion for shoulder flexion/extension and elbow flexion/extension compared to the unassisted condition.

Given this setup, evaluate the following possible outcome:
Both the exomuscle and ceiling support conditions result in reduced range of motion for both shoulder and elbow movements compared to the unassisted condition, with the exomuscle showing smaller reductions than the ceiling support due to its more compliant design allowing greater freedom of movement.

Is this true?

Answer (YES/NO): NO